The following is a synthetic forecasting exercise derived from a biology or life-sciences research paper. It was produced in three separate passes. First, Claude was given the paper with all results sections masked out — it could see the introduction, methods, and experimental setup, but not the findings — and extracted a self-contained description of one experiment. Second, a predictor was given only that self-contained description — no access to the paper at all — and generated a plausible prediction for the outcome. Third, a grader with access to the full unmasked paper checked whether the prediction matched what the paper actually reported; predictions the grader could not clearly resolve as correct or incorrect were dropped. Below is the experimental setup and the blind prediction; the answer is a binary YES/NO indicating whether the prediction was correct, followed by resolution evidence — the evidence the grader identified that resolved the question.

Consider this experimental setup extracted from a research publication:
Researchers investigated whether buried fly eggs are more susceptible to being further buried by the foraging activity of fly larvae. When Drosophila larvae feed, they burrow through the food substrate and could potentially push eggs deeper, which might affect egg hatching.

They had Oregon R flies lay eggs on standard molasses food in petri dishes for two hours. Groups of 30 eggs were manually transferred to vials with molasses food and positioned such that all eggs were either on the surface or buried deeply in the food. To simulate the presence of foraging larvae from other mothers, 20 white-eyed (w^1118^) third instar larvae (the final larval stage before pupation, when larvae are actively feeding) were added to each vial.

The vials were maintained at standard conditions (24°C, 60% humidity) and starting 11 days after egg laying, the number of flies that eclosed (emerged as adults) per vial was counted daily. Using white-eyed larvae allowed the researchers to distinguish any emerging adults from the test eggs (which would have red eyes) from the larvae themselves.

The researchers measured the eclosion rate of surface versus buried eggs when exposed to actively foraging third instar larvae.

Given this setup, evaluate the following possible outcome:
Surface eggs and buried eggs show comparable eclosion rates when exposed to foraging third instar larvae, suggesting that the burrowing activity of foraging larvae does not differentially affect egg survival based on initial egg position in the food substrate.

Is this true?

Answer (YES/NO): YES